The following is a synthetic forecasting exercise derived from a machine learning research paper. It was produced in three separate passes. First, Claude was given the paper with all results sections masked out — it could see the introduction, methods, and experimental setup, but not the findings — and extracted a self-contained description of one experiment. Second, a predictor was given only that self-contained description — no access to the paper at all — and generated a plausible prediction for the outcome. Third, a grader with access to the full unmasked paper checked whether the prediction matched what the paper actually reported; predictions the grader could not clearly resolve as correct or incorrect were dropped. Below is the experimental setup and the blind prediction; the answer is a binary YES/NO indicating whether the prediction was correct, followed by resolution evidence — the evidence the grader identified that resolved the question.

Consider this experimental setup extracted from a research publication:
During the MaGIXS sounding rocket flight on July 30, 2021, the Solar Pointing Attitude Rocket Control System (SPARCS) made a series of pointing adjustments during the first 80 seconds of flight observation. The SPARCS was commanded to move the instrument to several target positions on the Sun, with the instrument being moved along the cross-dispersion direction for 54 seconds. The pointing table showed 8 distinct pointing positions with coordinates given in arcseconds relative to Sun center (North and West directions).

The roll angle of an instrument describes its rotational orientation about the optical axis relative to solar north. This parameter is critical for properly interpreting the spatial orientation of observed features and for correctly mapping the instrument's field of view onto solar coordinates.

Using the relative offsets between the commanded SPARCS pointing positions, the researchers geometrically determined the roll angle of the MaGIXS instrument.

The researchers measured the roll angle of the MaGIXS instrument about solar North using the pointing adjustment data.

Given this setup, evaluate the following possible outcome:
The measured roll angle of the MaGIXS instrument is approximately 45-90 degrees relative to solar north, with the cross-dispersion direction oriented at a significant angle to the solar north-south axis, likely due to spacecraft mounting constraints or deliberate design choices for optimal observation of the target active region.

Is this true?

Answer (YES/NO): NO